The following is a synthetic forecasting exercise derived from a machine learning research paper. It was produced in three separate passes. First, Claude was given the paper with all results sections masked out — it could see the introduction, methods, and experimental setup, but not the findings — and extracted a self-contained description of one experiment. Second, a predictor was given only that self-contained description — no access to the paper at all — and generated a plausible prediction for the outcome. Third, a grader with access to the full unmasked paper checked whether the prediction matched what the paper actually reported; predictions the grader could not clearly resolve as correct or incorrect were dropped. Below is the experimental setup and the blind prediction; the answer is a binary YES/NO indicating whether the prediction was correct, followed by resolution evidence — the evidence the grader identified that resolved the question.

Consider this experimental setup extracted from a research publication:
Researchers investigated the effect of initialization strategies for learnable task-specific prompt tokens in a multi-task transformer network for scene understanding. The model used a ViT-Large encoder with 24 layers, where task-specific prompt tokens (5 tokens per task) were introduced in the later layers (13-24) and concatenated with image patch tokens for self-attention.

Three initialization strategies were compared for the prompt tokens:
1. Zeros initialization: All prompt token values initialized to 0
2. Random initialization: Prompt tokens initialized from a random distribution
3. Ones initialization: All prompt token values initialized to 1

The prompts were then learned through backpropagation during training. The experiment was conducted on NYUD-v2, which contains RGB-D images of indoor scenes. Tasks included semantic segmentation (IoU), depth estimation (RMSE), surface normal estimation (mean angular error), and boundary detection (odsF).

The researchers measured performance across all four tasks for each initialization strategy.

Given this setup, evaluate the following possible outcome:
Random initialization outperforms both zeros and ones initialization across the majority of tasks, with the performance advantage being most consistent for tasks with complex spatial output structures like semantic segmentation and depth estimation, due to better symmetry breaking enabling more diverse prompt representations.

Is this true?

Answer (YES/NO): NO